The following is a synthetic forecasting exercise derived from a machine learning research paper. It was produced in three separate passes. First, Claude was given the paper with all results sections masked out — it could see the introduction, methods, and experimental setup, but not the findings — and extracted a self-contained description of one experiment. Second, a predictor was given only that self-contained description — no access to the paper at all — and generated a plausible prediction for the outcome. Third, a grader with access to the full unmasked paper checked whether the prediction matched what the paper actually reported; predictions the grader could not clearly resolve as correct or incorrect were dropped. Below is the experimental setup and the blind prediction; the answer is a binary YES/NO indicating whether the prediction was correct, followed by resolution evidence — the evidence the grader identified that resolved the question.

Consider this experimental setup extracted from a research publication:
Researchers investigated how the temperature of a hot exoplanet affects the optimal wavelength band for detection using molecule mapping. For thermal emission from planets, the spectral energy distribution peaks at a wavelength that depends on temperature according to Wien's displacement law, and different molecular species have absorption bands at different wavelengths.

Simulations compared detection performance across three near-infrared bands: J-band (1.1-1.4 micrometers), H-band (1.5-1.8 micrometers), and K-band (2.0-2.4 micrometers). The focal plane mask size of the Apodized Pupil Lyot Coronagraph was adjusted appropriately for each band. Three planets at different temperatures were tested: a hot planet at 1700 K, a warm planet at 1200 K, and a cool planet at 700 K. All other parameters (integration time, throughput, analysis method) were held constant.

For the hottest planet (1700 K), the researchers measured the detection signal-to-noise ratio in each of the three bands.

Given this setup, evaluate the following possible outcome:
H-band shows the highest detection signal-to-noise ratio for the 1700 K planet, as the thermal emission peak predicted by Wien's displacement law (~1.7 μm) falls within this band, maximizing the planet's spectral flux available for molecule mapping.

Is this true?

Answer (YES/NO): NO